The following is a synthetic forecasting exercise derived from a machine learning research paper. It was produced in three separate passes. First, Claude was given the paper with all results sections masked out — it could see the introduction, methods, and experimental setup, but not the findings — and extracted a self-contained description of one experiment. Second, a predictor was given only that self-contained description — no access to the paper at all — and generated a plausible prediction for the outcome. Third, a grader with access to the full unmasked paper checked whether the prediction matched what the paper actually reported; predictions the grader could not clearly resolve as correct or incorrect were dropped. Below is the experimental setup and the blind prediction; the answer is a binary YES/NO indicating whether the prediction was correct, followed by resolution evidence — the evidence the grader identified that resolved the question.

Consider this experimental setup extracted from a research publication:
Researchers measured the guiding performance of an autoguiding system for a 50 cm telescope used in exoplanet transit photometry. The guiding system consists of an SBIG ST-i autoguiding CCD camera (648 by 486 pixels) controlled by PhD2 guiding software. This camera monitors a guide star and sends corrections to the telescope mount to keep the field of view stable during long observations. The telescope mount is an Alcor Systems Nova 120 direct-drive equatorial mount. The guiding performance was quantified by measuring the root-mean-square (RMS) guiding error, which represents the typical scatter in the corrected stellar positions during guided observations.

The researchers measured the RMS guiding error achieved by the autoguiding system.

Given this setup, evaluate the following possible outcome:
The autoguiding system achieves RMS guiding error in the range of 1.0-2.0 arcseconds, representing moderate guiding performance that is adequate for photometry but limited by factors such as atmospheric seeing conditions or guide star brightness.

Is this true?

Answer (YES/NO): NO